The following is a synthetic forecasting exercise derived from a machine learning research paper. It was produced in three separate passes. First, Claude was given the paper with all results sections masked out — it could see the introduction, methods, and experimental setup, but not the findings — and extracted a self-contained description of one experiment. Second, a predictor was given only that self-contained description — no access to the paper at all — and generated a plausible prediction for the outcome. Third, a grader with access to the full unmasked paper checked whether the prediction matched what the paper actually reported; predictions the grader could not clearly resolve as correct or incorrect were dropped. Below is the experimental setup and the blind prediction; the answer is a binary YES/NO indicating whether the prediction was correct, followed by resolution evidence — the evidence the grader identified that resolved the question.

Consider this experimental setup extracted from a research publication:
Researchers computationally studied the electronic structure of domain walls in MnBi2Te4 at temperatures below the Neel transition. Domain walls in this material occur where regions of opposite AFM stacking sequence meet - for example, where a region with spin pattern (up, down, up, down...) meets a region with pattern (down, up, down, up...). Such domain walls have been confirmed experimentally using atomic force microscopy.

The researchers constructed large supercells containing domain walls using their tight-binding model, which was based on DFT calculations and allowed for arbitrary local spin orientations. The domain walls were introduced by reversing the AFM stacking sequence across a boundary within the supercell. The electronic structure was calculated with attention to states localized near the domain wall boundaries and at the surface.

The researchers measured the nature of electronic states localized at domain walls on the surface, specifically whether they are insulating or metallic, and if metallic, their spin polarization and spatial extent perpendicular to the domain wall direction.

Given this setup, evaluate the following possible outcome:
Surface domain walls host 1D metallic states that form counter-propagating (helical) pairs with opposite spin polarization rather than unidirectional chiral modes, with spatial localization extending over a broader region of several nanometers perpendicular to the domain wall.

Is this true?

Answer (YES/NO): NO